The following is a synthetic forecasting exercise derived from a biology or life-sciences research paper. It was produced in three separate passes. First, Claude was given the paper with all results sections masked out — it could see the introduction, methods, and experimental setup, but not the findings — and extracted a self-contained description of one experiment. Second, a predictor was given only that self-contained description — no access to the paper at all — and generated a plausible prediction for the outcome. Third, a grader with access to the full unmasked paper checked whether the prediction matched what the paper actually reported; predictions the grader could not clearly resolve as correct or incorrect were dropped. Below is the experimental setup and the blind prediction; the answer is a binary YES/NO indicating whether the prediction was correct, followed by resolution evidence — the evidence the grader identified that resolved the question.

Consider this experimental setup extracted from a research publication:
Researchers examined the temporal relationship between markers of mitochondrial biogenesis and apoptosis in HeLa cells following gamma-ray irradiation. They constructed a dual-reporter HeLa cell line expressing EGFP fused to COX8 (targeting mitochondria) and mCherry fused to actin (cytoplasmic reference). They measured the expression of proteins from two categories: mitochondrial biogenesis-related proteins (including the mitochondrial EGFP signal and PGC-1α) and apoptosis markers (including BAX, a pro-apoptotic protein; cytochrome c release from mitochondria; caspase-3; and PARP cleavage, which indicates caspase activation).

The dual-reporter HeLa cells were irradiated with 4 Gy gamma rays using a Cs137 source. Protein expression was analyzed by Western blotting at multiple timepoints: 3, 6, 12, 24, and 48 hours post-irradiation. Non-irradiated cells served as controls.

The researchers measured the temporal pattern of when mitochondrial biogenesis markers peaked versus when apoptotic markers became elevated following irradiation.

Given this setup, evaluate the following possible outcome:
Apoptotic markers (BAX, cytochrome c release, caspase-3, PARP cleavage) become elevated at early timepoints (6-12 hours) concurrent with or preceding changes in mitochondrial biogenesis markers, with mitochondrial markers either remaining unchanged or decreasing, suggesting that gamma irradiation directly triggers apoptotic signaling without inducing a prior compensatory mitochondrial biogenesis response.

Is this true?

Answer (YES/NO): NO